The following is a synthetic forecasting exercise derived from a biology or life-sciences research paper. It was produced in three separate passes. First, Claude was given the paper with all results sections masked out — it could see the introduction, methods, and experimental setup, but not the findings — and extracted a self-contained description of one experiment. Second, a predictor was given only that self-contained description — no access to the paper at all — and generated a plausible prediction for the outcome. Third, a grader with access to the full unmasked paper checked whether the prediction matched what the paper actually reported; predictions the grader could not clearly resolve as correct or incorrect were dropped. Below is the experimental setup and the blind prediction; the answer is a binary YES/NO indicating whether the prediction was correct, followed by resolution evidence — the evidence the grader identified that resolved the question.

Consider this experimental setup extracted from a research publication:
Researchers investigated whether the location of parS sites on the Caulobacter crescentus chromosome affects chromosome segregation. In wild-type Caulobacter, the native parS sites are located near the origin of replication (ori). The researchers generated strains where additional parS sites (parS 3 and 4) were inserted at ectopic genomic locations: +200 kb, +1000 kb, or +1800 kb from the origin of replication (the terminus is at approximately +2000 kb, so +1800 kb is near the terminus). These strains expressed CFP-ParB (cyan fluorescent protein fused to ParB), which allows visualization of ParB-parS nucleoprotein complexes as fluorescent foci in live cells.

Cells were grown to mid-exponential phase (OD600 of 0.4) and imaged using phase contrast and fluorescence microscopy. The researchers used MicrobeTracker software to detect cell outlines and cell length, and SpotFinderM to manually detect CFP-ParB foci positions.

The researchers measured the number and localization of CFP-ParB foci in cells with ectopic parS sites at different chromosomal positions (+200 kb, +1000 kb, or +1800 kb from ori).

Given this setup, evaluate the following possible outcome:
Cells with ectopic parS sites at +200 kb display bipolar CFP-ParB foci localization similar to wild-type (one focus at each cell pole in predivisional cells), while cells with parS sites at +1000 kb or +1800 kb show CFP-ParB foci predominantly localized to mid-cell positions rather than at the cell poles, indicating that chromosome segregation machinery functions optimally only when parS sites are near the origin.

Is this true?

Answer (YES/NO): NO